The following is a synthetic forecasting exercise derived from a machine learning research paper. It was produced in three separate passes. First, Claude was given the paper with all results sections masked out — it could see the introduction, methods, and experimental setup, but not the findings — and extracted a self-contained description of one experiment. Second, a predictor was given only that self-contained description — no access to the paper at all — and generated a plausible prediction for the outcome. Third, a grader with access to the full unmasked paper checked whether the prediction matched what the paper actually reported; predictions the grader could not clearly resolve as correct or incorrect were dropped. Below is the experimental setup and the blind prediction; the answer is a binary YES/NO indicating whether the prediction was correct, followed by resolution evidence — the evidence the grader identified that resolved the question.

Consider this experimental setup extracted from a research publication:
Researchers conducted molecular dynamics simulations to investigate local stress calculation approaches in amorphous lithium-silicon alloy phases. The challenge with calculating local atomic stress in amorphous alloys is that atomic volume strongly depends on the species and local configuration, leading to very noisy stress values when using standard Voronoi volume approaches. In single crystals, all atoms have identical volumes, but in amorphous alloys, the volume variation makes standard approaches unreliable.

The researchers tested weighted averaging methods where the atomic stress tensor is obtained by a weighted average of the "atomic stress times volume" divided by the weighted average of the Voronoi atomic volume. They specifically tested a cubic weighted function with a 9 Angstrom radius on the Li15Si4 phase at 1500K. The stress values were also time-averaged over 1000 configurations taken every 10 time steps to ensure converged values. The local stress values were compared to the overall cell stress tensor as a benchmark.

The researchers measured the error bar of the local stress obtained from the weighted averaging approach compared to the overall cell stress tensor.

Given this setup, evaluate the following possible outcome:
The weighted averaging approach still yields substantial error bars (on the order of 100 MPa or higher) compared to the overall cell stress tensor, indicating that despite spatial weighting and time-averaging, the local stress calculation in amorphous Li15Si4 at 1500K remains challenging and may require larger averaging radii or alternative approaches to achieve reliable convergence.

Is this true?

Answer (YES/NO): NO